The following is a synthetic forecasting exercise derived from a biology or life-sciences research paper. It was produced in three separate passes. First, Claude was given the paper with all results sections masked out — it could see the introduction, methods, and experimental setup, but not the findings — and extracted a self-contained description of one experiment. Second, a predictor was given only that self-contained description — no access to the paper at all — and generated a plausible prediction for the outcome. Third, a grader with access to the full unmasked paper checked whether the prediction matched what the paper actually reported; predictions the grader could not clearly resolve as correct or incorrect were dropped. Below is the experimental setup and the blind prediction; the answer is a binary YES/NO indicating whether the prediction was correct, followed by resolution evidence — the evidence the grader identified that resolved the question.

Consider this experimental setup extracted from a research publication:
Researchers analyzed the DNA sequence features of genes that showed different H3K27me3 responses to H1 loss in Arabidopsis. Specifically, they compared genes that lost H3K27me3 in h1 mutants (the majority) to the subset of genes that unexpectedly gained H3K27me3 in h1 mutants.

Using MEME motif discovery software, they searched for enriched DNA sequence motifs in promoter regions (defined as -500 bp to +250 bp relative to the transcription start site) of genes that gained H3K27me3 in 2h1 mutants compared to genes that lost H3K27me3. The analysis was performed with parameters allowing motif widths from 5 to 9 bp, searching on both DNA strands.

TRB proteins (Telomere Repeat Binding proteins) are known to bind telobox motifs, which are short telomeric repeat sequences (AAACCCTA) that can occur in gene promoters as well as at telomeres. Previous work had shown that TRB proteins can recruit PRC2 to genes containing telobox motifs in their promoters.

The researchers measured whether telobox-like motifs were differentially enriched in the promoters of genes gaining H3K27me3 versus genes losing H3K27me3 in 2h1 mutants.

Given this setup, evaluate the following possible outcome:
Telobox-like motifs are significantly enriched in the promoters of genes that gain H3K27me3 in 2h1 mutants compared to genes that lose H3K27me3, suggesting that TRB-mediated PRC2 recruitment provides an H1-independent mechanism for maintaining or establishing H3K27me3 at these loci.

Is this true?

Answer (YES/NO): YES